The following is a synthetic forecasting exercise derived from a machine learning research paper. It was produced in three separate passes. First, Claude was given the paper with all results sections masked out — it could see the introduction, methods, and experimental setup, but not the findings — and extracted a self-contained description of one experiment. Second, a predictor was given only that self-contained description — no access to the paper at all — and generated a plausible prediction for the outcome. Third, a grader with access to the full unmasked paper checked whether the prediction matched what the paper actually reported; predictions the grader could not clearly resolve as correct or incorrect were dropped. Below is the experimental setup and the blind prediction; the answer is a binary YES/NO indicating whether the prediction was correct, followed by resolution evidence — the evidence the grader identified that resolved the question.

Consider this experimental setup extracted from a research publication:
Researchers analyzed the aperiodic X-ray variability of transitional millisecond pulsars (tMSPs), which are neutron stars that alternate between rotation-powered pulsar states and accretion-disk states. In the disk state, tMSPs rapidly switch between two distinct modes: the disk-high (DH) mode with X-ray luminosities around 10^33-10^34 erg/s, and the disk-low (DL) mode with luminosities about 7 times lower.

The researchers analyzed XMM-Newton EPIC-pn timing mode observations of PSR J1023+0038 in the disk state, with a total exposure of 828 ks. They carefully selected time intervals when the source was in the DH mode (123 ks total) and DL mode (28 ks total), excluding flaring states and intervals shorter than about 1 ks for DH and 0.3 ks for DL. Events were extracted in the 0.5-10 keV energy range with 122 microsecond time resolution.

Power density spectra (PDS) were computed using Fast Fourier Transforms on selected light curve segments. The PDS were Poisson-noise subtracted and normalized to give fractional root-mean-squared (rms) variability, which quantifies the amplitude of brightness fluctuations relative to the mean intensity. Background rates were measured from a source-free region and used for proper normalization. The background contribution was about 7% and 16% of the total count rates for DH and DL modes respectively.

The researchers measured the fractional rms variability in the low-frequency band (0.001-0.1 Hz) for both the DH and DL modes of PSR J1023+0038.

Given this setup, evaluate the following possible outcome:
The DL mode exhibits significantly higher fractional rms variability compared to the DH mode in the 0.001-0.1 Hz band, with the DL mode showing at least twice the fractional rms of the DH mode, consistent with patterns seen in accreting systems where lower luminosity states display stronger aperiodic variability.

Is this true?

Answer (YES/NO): NO